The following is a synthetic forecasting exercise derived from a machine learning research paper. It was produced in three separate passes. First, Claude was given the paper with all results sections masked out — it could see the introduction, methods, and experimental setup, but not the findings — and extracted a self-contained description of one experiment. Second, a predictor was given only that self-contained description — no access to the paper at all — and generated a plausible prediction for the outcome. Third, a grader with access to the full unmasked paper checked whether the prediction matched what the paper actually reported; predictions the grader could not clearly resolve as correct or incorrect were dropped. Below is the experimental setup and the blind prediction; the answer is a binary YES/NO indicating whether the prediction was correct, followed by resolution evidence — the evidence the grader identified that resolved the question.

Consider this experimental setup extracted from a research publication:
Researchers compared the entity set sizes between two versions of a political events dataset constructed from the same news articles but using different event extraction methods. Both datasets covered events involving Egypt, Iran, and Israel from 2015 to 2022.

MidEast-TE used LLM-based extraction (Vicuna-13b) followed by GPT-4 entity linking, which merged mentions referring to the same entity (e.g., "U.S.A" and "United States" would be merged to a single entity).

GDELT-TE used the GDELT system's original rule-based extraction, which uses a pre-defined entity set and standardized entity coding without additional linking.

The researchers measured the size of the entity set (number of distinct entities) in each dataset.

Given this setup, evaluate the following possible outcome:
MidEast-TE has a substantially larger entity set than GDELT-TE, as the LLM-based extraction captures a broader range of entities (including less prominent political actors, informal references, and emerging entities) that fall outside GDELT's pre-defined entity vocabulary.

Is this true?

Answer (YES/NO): YES